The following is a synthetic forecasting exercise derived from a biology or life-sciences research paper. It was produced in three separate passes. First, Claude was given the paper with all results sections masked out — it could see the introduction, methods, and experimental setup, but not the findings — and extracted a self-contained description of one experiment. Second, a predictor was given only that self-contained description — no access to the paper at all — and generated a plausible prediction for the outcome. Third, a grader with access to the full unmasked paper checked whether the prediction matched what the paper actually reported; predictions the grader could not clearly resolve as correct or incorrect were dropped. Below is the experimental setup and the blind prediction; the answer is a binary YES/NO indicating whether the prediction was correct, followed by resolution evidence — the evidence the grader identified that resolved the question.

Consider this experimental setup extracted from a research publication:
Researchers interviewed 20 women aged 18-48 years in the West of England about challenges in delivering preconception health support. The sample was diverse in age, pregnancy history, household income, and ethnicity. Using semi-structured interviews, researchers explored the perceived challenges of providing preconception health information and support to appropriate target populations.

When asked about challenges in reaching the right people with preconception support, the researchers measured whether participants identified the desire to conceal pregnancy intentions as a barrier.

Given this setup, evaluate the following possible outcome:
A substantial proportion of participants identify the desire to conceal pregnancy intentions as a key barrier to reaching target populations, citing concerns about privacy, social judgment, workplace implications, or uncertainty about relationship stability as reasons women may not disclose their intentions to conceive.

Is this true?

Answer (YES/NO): NO